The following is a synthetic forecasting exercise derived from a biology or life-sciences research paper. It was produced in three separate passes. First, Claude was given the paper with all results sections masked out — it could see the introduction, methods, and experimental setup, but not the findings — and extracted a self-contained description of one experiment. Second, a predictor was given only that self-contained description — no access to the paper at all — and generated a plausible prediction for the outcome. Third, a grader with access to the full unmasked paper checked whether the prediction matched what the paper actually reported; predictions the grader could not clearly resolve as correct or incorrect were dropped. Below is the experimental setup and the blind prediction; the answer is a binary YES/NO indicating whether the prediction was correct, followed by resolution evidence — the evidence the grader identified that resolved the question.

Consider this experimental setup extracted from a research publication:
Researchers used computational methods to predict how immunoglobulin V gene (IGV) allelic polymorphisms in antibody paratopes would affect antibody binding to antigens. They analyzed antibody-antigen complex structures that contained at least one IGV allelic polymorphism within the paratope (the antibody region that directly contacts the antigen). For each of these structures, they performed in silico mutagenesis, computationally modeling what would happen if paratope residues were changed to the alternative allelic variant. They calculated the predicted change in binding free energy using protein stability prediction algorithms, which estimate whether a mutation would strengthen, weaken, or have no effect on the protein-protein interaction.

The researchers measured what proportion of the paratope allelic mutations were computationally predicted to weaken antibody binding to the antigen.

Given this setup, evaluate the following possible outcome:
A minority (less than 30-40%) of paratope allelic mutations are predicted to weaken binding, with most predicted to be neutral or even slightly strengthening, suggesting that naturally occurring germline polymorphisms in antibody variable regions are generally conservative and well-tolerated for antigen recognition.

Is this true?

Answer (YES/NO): NO